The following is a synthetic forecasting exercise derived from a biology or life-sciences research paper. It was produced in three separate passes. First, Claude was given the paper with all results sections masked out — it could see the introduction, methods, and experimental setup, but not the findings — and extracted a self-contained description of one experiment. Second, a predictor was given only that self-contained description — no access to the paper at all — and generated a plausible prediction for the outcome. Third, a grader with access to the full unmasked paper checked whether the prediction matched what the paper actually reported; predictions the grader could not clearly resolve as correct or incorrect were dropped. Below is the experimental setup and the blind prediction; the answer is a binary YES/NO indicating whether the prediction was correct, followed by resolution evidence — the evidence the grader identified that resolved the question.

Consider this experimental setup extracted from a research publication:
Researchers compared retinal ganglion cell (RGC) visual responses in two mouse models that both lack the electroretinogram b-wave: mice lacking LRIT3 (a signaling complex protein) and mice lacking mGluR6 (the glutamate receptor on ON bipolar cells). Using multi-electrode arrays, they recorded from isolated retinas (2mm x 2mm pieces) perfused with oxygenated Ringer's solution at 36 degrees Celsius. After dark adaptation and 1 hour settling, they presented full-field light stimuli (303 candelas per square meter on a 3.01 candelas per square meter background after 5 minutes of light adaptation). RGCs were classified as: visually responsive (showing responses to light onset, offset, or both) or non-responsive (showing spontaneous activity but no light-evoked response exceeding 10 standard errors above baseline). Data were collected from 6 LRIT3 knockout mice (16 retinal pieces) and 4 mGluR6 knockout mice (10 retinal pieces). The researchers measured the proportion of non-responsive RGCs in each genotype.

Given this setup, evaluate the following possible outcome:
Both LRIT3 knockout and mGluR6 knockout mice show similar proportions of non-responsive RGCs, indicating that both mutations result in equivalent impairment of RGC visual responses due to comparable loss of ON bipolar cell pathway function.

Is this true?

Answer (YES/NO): NO